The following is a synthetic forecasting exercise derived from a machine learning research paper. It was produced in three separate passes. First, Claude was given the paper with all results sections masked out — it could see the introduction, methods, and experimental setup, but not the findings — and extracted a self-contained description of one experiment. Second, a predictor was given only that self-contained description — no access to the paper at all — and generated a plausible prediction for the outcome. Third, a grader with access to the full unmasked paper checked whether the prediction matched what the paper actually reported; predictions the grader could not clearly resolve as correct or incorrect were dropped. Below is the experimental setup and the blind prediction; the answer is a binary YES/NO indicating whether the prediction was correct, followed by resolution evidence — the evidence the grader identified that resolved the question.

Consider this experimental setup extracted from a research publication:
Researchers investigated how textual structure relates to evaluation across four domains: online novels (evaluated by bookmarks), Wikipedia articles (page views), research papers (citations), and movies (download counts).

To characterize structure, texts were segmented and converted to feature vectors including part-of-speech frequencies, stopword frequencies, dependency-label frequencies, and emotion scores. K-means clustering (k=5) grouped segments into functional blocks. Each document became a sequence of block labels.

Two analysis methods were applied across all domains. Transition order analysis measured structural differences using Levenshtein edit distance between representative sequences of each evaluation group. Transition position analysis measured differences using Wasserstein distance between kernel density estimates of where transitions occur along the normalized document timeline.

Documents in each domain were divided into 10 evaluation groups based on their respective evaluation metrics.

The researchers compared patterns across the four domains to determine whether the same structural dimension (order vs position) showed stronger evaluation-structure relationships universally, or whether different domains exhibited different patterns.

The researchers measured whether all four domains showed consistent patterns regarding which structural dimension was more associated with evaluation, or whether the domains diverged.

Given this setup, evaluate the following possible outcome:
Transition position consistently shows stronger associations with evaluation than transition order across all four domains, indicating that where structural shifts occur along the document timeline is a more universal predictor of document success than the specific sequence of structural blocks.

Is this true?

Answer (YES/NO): NO